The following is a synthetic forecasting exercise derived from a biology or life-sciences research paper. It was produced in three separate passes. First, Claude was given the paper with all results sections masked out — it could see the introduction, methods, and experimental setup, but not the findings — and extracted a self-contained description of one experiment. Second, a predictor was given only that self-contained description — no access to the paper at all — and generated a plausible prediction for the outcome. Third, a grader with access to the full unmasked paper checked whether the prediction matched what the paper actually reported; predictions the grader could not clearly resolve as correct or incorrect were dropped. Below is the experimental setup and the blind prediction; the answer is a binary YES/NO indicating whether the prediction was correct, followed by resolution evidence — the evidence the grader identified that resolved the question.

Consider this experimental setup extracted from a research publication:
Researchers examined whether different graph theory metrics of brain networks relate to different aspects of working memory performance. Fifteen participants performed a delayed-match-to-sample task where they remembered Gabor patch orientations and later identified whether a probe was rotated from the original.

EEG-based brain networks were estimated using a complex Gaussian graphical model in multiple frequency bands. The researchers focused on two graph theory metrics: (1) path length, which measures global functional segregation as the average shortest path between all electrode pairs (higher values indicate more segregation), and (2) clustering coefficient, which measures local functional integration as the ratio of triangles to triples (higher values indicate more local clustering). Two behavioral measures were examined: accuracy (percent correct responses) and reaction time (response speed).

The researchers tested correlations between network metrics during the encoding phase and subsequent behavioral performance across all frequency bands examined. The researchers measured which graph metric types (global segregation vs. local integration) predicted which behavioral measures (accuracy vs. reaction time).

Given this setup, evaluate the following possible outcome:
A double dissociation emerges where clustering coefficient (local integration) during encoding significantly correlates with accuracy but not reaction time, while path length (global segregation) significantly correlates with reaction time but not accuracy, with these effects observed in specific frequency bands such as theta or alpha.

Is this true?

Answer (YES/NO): NO